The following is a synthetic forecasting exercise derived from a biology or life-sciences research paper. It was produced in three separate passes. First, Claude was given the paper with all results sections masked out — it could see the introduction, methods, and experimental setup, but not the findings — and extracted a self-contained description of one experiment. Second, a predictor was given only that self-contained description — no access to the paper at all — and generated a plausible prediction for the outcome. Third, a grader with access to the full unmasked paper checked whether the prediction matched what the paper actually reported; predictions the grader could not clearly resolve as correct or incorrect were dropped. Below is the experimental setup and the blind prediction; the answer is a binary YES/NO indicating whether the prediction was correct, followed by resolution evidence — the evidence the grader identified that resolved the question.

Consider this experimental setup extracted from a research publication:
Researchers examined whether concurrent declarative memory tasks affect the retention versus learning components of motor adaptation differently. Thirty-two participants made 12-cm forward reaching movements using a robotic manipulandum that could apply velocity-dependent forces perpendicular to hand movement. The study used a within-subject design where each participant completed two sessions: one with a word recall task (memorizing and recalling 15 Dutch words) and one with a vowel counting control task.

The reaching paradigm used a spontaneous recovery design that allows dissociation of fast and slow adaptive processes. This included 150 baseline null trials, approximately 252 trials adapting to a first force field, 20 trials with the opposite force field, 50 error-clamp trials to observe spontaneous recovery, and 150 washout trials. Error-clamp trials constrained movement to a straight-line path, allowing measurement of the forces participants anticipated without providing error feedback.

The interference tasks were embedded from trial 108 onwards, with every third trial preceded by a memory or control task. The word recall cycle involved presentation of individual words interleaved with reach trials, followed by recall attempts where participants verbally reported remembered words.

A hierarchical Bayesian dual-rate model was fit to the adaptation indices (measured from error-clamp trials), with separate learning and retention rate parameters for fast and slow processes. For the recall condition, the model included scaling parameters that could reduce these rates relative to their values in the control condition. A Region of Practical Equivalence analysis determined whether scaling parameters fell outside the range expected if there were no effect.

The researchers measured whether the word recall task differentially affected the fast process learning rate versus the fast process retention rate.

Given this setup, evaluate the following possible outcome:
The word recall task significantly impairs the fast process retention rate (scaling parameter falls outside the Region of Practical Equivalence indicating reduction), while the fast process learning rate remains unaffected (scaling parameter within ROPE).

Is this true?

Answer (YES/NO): NO